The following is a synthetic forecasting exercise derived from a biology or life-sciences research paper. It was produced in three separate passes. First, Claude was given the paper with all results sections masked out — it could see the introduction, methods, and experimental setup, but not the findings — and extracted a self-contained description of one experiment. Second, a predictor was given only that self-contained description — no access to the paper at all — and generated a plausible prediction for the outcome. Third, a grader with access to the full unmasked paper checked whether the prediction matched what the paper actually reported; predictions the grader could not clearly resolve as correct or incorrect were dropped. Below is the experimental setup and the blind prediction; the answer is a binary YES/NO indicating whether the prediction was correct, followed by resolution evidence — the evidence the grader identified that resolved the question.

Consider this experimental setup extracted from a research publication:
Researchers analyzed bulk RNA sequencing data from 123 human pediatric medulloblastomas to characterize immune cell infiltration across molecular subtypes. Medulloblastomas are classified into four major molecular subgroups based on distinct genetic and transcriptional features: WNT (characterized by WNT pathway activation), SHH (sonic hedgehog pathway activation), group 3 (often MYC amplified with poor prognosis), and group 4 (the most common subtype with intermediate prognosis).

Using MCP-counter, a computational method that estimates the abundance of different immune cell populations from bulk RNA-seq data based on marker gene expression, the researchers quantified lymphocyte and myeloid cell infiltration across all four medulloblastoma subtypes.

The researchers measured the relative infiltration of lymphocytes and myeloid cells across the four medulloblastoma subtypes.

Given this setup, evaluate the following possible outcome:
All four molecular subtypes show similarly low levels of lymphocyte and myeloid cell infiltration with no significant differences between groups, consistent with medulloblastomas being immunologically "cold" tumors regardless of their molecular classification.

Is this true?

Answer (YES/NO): NO